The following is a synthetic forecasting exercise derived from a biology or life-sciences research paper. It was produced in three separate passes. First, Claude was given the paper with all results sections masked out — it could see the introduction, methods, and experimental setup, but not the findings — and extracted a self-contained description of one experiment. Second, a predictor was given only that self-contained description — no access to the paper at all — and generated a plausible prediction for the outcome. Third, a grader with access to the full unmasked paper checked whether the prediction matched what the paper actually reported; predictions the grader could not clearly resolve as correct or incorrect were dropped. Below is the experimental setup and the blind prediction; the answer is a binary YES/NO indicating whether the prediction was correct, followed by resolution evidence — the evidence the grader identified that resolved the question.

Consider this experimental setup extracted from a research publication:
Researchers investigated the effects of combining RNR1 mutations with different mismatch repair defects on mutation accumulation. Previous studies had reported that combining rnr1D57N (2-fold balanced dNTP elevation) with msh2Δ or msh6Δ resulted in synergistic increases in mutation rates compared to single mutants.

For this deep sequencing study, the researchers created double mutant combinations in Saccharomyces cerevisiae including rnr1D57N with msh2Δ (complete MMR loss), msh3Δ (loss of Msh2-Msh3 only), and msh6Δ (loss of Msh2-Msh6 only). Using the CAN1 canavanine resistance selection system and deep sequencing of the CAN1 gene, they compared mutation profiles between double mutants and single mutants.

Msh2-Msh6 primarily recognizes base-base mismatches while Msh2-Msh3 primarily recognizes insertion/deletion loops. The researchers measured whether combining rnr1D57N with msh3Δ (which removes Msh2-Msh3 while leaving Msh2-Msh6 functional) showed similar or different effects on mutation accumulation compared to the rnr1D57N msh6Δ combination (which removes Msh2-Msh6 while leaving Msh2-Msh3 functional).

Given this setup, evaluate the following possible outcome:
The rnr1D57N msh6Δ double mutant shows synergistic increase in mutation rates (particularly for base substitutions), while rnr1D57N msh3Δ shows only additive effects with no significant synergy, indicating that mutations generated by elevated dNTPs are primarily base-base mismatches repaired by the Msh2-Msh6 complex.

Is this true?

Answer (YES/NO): NO